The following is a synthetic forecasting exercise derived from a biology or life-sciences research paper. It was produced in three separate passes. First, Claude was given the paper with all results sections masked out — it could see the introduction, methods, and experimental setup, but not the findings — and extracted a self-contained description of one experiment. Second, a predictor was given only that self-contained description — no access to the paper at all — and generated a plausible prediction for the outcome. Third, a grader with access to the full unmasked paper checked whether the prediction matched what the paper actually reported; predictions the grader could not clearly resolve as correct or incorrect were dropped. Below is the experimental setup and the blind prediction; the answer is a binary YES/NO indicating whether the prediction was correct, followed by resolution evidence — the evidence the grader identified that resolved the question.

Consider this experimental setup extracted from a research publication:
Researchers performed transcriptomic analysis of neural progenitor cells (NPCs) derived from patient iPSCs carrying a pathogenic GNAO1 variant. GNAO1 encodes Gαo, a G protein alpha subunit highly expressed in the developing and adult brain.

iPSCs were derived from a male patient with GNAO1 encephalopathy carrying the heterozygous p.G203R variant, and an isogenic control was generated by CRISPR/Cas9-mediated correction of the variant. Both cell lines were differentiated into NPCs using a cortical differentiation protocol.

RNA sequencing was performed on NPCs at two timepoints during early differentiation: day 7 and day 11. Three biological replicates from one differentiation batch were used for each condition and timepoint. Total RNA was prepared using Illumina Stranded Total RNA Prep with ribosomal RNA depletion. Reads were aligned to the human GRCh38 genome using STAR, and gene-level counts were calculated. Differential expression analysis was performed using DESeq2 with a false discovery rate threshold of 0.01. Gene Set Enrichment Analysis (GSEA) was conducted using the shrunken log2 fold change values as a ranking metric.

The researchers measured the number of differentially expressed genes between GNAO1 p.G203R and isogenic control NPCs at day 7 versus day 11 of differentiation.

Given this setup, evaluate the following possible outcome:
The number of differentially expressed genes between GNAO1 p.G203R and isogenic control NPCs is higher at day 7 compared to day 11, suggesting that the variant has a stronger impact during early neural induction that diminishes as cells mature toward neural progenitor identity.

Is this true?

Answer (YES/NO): NO